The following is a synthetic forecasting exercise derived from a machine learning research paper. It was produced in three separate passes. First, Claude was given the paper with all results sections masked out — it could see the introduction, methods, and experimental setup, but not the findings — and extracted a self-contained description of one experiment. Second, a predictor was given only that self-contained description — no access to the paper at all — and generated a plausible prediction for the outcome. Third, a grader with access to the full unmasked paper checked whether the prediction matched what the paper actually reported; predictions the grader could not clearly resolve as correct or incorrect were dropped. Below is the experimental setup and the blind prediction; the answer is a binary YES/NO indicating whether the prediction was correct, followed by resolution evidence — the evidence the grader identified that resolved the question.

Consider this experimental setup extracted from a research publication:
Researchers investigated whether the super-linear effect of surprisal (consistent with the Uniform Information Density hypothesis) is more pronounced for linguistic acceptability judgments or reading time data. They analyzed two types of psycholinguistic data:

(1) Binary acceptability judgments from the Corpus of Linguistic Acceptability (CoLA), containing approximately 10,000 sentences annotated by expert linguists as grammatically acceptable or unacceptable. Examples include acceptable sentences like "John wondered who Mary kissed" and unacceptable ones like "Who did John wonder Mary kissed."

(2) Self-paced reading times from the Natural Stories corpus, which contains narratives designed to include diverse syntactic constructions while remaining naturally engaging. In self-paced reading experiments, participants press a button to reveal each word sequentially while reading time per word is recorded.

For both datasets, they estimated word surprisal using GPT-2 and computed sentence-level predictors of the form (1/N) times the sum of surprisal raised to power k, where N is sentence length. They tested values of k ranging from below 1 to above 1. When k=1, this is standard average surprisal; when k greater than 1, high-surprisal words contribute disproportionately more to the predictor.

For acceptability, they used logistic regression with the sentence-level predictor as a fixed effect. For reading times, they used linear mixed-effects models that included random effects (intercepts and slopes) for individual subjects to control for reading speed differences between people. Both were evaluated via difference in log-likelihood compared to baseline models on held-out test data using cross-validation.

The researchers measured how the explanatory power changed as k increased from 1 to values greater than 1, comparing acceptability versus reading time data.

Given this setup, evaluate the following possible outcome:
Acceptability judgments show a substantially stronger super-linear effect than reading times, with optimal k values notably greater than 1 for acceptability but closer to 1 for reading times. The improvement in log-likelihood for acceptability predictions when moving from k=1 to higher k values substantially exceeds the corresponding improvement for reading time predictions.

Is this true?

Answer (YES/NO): YES